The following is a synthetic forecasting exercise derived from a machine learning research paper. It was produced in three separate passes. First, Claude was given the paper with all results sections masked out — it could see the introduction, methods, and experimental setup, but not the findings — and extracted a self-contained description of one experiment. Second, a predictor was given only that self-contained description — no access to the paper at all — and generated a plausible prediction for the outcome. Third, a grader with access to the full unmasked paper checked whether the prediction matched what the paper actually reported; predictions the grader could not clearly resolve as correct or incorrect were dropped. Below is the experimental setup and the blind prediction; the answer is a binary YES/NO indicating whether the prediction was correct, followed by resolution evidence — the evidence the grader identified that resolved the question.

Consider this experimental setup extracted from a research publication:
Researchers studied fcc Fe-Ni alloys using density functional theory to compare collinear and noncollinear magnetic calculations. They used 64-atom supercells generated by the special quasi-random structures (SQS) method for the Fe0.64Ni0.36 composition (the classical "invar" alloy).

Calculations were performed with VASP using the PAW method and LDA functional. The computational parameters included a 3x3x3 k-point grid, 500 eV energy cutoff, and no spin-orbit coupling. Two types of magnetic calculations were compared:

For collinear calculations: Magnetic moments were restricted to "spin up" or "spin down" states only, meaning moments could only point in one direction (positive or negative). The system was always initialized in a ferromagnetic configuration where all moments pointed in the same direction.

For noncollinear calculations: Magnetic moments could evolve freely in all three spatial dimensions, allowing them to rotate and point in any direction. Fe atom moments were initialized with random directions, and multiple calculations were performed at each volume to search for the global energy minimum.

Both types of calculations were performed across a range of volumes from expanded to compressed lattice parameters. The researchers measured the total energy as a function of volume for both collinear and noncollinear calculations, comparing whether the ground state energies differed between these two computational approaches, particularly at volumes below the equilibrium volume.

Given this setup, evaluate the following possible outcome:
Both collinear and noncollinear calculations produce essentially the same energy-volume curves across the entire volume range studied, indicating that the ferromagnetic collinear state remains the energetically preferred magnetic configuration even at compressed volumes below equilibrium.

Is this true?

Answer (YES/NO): NO